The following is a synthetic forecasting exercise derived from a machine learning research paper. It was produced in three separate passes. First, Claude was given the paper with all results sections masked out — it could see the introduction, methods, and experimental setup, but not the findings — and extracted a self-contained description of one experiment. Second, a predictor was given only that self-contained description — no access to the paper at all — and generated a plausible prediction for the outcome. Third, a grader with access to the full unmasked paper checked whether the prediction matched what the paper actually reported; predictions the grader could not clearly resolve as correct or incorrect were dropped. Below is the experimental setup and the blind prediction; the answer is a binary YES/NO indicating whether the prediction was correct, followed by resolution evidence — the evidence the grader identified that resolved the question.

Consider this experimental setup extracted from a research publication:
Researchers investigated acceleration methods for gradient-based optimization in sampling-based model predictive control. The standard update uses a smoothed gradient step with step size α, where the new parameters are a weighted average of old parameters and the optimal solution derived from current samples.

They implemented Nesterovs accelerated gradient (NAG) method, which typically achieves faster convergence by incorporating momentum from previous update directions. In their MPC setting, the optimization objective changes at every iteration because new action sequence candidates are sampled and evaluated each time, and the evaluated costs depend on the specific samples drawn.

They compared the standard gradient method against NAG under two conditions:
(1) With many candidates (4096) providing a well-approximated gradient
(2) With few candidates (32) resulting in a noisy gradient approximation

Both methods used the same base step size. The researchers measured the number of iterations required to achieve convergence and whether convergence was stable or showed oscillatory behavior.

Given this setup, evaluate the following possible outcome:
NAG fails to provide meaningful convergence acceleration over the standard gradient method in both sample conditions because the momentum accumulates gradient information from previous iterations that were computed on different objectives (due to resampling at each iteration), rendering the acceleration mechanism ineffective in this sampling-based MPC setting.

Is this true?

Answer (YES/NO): NO